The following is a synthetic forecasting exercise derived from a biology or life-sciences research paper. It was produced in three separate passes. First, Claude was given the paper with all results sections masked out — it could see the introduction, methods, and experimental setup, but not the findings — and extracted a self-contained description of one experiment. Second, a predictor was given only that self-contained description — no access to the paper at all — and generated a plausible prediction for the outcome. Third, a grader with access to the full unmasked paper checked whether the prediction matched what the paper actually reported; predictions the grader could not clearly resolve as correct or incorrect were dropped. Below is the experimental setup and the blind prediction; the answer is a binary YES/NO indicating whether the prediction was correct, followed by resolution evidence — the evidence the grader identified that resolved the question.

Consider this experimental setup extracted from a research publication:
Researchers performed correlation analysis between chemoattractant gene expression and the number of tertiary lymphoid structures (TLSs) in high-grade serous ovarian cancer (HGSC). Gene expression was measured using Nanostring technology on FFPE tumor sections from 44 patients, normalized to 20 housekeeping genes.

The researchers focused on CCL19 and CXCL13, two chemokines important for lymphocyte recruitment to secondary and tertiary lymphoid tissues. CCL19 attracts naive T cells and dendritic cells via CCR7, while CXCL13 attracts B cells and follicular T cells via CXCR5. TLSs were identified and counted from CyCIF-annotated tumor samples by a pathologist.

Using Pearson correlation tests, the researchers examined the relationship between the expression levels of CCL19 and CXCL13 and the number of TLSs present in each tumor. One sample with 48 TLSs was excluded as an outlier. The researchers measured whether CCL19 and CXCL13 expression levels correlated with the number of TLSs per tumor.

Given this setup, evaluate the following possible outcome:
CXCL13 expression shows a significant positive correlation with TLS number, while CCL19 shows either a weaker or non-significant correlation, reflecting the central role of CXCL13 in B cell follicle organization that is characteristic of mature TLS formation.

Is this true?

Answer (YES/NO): NO